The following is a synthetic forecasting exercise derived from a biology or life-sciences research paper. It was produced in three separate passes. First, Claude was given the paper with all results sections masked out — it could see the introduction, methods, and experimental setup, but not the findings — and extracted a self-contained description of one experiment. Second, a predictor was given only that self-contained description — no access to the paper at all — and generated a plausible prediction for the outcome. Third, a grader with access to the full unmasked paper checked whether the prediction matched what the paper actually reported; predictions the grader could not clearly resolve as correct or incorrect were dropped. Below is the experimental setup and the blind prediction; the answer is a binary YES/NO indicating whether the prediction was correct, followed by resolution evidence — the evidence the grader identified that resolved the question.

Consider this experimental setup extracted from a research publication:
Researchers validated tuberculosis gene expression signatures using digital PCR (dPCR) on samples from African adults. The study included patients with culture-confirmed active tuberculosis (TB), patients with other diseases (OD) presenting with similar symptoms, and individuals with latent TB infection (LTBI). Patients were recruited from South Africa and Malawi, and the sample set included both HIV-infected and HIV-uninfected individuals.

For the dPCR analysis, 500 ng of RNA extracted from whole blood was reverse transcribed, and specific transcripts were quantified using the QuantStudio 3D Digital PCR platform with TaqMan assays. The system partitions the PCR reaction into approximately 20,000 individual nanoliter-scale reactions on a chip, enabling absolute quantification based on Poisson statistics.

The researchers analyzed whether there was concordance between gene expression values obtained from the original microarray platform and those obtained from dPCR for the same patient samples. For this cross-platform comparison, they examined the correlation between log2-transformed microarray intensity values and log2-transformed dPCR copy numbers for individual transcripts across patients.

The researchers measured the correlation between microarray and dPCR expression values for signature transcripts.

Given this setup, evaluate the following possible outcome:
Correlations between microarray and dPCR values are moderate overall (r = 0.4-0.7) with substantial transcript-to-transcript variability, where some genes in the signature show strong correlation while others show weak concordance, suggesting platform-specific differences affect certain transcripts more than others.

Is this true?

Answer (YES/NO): NO